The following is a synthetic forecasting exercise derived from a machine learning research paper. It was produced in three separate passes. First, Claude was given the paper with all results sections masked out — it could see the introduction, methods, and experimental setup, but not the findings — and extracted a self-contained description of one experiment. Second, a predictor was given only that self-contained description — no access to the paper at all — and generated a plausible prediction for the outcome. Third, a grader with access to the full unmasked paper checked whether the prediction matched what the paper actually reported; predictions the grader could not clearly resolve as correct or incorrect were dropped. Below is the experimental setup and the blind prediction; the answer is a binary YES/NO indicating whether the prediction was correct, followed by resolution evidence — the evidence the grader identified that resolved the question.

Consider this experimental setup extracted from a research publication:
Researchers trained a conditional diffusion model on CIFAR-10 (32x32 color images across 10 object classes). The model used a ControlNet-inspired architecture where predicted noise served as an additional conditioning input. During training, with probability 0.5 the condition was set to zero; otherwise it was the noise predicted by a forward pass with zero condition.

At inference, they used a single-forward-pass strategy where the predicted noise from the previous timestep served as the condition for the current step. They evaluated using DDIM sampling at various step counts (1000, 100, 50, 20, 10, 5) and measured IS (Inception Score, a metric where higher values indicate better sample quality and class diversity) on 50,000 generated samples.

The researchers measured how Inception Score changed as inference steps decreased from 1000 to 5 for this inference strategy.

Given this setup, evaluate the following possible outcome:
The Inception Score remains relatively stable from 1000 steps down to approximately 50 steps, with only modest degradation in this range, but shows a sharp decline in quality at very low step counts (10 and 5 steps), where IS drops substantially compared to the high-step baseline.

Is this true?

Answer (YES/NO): YES